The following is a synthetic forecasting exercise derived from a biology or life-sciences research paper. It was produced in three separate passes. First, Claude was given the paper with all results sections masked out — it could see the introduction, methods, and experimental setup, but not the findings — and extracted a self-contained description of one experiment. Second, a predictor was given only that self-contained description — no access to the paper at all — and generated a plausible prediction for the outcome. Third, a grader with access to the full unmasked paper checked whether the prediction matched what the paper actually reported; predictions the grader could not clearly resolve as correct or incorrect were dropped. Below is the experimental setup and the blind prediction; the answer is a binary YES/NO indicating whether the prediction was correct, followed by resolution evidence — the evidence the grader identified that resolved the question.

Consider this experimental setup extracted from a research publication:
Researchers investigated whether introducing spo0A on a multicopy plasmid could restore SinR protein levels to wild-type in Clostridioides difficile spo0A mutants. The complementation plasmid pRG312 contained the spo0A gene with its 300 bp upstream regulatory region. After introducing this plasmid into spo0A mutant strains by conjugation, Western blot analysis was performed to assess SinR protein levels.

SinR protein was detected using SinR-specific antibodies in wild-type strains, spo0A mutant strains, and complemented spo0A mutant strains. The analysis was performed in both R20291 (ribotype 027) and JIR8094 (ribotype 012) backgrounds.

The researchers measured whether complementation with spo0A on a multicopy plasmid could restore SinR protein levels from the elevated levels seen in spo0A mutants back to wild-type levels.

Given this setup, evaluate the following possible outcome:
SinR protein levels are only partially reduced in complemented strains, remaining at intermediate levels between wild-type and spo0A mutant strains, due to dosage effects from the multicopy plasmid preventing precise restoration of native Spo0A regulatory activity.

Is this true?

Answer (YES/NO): NO